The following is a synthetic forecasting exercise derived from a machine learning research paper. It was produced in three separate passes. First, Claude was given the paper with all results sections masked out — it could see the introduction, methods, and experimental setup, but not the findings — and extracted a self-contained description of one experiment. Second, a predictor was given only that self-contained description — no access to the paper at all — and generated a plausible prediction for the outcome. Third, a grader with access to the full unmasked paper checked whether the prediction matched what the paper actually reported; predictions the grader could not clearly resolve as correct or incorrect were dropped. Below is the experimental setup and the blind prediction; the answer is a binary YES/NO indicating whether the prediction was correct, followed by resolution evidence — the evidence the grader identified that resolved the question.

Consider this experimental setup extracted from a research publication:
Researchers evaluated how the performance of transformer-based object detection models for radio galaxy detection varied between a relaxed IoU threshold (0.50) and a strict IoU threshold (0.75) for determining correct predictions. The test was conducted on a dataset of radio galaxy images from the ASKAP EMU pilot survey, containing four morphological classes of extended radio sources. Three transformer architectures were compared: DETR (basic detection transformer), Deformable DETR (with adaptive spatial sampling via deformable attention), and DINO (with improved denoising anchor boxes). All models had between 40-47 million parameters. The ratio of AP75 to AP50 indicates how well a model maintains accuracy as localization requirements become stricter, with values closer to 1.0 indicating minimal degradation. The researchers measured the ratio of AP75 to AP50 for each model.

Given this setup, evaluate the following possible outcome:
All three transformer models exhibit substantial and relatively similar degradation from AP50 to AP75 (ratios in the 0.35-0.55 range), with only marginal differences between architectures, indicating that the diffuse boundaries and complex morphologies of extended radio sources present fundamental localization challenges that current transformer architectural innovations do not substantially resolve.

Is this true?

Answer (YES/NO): NO